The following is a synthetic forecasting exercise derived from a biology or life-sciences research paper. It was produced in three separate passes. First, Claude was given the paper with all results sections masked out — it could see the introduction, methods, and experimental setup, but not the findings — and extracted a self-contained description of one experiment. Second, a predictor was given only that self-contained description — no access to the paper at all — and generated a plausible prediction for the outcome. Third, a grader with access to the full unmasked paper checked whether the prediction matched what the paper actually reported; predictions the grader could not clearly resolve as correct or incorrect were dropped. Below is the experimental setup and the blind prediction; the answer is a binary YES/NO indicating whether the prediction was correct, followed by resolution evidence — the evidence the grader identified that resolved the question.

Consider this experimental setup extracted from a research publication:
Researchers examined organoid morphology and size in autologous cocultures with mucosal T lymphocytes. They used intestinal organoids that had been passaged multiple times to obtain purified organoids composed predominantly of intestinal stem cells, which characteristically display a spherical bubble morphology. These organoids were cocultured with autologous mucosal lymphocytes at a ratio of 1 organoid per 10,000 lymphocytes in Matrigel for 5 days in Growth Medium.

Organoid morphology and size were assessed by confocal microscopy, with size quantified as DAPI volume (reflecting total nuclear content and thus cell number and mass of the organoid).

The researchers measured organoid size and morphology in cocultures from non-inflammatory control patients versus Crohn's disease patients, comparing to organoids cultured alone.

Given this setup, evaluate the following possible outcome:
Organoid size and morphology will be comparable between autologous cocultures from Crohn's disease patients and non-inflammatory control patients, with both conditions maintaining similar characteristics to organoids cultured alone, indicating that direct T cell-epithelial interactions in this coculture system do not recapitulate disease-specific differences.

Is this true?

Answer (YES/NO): NO